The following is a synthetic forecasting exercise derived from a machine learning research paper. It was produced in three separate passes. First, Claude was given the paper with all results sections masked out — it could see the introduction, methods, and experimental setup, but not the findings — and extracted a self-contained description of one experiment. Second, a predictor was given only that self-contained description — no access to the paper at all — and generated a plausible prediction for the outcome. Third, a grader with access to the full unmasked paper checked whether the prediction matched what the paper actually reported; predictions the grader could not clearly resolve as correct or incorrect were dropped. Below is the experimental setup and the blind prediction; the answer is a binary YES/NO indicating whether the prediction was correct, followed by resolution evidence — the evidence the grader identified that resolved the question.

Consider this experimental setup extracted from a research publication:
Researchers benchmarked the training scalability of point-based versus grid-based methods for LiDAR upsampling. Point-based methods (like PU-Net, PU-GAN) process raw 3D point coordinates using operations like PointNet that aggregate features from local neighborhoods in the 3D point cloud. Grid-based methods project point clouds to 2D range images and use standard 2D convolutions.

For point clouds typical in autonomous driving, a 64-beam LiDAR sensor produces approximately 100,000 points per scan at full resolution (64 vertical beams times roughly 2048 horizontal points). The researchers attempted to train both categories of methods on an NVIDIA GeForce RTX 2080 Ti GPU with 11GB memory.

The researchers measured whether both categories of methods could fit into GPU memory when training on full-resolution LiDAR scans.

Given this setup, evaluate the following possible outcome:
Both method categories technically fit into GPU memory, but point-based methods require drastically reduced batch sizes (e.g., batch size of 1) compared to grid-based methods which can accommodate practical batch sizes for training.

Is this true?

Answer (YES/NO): NO